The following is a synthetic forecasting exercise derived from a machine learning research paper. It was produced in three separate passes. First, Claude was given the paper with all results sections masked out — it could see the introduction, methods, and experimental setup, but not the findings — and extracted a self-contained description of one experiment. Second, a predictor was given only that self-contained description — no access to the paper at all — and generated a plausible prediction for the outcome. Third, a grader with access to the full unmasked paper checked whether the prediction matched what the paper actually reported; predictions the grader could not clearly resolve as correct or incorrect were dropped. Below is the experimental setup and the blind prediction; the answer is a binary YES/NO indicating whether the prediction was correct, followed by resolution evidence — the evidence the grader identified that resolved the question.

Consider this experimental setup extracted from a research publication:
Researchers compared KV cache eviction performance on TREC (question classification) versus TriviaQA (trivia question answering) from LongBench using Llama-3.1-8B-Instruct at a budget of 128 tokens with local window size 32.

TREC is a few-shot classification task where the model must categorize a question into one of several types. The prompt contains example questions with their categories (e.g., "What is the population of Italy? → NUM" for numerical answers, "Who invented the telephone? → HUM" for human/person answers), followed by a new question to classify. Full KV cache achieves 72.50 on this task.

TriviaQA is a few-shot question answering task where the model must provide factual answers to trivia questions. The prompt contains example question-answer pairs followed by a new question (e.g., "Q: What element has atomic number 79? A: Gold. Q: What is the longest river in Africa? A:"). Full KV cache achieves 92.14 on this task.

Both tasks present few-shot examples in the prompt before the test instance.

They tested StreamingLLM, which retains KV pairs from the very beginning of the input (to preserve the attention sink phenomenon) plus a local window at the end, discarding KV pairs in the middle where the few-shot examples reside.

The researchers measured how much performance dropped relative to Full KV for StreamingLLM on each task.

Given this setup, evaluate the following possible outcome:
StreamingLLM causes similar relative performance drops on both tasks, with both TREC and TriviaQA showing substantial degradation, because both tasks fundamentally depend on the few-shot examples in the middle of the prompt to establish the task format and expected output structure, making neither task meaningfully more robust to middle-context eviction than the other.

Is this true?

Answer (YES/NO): NO